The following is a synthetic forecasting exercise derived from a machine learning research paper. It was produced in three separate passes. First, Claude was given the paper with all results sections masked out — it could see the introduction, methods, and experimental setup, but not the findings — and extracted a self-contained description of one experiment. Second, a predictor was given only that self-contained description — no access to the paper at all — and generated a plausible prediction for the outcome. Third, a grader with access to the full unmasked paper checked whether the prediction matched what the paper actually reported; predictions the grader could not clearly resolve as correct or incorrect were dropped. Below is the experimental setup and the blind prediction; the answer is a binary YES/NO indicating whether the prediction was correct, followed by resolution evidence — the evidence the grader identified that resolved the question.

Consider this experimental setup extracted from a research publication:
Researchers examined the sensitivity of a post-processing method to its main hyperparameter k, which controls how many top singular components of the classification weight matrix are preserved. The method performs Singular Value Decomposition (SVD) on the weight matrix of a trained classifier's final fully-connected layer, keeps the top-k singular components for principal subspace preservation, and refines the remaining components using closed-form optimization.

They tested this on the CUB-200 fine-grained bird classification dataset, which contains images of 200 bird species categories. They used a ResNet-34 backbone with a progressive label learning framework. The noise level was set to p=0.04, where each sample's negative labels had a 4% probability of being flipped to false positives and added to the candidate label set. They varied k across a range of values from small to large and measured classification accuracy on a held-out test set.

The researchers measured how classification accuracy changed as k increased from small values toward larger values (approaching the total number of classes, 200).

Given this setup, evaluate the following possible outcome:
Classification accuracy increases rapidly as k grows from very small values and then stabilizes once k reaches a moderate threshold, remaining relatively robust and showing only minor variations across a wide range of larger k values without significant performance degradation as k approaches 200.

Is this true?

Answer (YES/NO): YES